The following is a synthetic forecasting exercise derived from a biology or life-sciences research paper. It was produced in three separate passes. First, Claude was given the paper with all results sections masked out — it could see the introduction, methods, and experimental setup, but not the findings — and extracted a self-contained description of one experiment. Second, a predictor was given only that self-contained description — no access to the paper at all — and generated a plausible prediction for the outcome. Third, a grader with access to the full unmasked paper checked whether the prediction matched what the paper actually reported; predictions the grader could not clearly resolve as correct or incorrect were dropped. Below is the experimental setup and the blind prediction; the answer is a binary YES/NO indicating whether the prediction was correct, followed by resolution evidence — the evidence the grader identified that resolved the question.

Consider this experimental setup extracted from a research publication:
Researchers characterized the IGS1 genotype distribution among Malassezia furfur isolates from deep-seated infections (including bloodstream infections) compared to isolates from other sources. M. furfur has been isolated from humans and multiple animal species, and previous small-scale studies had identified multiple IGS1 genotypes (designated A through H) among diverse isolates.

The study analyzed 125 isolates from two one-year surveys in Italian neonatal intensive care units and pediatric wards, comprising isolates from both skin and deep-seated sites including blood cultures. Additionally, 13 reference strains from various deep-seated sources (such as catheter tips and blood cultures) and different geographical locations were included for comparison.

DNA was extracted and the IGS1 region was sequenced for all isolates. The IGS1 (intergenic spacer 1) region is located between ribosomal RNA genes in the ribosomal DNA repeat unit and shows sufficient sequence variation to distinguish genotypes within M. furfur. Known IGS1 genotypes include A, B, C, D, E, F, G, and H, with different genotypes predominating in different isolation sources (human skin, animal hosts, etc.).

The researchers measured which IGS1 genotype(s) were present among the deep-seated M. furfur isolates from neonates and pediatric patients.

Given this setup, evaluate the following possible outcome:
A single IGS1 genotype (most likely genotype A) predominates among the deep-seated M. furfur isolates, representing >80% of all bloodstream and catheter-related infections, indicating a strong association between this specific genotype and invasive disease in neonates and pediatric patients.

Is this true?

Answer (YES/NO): YES